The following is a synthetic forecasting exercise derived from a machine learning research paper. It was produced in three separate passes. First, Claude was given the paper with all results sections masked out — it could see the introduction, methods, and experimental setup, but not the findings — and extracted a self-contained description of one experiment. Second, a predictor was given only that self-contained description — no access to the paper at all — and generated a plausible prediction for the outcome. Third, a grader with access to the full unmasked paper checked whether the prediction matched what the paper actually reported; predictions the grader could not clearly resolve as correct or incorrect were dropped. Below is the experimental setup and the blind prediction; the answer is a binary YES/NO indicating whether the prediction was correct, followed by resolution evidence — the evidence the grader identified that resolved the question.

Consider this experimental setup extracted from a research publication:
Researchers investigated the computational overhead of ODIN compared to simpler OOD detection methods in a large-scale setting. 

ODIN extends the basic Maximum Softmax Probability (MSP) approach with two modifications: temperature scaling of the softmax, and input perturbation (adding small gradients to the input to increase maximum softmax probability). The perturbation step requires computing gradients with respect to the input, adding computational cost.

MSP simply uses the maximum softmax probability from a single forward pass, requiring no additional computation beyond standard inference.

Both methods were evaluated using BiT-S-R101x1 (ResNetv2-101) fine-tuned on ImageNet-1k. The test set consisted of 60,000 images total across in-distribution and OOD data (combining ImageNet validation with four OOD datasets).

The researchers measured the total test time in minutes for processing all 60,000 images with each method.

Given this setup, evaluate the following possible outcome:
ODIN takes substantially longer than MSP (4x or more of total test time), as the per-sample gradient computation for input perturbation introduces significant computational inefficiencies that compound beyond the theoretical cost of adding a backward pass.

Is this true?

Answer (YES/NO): YES